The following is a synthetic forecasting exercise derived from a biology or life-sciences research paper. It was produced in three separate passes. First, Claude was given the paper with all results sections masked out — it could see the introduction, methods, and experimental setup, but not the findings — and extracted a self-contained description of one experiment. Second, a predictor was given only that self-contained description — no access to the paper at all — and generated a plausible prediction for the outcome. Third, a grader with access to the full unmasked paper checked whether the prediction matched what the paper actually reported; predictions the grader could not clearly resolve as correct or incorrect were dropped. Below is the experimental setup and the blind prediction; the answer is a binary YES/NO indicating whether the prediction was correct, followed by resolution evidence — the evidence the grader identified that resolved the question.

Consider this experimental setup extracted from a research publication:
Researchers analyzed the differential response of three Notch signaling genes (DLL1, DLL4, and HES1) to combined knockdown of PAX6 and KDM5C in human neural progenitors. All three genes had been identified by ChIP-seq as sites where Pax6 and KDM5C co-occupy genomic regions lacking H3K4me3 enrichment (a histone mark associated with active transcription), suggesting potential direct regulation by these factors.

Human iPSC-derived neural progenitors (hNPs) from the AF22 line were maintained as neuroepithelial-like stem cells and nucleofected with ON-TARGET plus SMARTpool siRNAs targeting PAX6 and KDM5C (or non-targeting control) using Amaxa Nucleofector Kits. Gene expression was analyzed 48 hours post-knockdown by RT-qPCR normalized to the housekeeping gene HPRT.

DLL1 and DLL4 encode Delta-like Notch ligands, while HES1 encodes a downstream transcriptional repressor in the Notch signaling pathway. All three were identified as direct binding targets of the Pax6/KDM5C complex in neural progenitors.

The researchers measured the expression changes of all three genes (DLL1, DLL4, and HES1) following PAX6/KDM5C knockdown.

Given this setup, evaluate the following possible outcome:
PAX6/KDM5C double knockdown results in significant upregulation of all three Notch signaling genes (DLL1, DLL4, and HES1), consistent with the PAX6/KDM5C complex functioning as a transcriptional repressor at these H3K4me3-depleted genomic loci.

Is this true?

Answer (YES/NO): NO